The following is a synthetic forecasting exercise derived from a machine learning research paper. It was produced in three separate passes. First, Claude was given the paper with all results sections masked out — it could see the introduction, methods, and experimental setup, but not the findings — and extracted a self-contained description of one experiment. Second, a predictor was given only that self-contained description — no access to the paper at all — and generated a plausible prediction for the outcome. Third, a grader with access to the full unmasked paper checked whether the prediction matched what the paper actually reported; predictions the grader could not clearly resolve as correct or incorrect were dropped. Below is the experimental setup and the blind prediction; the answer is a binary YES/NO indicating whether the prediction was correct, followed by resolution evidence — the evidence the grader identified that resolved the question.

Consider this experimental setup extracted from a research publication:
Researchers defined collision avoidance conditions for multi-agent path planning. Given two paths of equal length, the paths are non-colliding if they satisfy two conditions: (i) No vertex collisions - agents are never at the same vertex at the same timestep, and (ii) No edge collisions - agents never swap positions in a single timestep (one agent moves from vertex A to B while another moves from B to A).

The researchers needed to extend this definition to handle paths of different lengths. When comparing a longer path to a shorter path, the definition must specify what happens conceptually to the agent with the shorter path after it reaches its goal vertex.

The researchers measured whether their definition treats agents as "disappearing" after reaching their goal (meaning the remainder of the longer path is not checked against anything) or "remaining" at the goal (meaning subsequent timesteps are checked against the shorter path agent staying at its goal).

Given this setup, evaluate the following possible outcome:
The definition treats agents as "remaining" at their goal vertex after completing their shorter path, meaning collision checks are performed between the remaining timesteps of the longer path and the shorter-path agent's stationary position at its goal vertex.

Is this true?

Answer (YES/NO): NO